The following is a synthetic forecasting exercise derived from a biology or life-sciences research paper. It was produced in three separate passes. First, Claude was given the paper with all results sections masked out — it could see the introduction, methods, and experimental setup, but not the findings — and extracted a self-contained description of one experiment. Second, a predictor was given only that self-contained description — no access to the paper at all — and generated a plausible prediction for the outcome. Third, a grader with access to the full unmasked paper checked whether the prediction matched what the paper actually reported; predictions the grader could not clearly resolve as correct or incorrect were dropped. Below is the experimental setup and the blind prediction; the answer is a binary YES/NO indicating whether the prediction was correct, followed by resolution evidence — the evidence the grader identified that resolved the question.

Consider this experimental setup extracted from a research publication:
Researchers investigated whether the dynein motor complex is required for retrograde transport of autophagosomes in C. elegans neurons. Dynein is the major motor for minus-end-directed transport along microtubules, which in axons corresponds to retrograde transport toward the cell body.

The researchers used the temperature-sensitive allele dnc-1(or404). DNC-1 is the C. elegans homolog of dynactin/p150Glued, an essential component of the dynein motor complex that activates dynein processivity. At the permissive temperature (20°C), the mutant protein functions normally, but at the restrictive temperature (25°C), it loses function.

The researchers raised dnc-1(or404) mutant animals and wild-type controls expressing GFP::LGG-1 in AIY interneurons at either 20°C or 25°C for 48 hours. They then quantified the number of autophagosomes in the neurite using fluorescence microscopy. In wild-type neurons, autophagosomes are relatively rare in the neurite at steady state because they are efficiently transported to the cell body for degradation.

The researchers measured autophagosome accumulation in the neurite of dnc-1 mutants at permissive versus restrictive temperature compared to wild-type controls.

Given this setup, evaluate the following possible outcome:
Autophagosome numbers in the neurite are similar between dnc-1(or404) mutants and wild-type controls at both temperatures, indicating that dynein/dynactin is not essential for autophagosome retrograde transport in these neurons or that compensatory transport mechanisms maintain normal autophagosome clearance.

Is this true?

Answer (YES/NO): NO